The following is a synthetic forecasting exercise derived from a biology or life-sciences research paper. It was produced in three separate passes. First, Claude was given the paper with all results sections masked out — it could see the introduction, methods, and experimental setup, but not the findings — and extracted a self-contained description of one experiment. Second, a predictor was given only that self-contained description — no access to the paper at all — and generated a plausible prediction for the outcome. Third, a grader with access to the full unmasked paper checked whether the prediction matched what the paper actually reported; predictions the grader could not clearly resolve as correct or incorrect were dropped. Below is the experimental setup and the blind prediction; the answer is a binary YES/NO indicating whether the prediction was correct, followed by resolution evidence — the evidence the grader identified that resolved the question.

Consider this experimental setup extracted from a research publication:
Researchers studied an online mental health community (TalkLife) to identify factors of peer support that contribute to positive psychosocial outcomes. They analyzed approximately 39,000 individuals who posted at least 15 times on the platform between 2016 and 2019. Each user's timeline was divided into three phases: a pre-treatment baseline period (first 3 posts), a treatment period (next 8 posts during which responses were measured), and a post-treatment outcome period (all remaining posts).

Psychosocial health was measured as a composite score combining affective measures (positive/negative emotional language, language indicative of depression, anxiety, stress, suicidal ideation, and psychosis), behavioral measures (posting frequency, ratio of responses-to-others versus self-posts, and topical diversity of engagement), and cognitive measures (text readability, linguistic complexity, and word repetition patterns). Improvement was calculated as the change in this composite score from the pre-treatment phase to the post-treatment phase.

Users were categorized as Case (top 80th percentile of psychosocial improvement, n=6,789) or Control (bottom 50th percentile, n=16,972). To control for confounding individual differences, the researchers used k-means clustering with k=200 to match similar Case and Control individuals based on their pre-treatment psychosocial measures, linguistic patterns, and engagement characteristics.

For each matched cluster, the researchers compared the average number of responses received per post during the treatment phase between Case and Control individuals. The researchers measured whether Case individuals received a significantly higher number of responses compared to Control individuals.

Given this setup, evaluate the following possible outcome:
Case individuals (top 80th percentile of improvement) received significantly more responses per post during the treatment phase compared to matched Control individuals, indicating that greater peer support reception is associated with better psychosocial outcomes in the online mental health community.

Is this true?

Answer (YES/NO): NO